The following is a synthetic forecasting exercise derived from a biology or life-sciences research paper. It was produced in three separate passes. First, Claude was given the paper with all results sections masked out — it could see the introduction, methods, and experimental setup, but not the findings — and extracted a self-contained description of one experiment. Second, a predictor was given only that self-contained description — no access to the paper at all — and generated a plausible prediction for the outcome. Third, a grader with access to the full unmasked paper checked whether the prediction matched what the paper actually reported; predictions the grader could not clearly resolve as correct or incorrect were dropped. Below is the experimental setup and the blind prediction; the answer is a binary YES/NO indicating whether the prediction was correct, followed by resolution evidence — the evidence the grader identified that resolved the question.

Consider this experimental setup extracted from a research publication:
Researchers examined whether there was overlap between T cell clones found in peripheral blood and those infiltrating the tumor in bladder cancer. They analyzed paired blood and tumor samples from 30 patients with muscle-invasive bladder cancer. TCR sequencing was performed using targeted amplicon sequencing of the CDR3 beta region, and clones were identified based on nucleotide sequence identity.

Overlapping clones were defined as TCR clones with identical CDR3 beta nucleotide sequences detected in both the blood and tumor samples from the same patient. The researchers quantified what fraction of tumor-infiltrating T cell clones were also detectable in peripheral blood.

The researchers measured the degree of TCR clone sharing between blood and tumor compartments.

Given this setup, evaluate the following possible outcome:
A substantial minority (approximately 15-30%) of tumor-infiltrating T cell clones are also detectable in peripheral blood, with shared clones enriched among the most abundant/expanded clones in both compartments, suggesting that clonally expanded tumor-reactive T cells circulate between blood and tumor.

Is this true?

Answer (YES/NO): NO